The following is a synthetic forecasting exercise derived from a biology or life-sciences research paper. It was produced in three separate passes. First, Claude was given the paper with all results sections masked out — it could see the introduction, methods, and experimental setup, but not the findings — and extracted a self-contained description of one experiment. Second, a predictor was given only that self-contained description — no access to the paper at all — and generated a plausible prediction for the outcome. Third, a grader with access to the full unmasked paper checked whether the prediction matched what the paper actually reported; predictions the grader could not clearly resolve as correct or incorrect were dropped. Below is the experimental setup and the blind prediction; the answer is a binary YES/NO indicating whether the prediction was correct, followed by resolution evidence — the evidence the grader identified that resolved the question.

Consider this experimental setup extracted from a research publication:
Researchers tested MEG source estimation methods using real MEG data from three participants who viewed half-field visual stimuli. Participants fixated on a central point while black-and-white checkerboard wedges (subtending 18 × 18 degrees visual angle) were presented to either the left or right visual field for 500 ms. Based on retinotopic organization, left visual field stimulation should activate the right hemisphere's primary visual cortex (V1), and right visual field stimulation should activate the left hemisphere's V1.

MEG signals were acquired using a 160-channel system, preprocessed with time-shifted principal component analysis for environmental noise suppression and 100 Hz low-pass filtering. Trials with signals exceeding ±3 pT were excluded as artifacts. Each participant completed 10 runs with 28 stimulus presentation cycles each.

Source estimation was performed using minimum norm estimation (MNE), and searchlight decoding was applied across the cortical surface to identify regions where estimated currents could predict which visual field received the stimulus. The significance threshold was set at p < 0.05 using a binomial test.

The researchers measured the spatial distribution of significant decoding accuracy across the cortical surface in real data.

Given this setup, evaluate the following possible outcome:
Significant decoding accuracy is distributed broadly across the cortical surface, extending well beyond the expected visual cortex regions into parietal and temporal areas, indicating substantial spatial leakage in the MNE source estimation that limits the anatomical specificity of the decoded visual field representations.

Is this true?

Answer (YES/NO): YES